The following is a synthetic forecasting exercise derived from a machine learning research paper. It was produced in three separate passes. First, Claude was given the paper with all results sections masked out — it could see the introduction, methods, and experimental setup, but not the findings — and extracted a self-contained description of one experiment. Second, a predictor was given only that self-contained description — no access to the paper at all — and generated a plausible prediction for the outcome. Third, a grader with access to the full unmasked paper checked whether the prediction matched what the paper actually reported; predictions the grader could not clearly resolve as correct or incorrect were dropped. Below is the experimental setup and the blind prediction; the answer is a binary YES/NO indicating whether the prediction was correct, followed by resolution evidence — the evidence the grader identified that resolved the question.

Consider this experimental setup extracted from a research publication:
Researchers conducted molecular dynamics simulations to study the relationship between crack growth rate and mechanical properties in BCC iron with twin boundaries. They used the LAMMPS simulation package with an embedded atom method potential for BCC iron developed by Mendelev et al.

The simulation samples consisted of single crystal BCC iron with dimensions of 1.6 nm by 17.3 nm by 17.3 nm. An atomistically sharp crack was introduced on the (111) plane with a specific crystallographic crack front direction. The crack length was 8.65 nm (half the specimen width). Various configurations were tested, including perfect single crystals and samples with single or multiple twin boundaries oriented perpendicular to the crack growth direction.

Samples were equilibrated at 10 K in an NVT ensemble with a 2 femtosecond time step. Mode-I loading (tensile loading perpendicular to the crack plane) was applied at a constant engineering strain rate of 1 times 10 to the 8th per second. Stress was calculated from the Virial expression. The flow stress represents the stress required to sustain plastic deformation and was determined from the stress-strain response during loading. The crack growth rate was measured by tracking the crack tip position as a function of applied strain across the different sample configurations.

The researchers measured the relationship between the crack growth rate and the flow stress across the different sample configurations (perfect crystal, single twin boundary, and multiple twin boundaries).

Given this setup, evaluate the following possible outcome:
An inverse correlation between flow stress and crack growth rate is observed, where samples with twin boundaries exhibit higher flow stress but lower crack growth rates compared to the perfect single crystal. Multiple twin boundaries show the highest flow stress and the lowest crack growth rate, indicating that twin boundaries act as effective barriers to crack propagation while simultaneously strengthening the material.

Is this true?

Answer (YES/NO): NO